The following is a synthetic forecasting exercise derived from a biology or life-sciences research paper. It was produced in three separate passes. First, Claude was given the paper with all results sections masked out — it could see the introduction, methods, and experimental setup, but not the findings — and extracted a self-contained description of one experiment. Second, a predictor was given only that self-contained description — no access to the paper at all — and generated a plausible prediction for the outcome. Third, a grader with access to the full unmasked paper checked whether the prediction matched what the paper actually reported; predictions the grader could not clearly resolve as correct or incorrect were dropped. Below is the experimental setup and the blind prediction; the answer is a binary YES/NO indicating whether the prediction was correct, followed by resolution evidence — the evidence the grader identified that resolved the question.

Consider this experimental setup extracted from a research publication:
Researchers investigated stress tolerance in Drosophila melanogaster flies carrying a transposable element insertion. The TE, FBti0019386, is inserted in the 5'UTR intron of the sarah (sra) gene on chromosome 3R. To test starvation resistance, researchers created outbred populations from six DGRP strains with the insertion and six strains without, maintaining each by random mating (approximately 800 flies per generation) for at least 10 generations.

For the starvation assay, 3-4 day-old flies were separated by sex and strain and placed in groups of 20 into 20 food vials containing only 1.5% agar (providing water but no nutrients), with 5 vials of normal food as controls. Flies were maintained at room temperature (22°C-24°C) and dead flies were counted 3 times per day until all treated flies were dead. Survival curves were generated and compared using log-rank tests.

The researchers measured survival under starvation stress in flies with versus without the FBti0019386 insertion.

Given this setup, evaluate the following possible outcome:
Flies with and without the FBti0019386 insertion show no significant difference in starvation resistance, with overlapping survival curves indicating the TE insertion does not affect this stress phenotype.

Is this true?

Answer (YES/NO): NO